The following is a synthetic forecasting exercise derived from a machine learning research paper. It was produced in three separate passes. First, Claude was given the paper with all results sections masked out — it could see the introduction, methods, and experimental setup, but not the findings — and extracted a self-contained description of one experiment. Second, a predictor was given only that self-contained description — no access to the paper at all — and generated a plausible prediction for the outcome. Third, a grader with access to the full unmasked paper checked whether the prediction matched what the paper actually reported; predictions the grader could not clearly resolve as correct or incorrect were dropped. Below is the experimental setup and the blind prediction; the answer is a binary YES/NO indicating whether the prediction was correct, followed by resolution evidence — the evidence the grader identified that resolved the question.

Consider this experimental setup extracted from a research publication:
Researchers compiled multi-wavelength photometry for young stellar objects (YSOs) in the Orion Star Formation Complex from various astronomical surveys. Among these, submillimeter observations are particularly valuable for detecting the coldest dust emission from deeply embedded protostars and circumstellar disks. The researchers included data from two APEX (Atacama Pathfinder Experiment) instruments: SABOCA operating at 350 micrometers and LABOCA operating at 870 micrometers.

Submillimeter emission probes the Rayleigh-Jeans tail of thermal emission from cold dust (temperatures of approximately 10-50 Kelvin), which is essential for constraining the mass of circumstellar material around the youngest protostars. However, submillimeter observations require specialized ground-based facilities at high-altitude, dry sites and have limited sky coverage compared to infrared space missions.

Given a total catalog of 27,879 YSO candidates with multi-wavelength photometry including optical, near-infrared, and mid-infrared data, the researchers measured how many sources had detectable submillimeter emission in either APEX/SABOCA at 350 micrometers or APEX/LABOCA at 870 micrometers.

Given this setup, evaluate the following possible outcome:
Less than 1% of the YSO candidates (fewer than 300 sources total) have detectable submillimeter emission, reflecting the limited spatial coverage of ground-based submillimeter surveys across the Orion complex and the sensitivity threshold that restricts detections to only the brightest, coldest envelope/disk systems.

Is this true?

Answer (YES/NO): YES